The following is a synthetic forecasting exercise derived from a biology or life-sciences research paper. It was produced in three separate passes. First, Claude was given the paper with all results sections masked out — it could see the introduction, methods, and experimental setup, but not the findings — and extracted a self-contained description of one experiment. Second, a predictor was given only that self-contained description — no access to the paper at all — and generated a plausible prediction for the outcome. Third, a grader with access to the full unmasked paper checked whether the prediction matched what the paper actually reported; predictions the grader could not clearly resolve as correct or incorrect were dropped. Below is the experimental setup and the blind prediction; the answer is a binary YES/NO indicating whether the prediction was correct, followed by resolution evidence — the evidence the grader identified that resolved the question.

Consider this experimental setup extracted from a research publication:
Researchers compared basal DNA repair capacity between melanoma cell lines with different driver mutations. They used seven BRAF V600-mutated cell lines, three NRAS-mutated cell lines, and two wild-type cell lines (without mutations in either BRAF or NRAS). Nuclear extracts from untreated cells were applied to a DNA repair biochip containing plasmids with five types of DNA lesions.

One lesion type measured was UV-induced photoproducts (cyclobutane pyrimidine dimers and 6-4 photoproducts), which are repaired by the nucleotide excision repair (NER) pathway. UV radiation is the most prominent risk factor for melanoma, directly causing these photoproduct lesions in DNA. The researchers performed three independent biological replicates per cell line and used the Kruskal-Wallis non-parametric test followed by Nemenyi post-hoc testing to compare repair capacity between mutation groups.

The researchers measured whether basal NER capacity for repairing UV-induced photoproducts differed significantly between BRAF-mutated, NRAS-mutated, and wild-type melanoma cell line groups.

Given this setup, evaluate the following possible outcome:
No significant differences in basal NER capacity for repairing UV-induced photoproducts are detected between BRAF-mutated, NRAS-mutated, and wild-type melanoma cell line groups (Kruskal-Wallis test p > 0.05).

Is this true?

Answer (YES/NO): YES